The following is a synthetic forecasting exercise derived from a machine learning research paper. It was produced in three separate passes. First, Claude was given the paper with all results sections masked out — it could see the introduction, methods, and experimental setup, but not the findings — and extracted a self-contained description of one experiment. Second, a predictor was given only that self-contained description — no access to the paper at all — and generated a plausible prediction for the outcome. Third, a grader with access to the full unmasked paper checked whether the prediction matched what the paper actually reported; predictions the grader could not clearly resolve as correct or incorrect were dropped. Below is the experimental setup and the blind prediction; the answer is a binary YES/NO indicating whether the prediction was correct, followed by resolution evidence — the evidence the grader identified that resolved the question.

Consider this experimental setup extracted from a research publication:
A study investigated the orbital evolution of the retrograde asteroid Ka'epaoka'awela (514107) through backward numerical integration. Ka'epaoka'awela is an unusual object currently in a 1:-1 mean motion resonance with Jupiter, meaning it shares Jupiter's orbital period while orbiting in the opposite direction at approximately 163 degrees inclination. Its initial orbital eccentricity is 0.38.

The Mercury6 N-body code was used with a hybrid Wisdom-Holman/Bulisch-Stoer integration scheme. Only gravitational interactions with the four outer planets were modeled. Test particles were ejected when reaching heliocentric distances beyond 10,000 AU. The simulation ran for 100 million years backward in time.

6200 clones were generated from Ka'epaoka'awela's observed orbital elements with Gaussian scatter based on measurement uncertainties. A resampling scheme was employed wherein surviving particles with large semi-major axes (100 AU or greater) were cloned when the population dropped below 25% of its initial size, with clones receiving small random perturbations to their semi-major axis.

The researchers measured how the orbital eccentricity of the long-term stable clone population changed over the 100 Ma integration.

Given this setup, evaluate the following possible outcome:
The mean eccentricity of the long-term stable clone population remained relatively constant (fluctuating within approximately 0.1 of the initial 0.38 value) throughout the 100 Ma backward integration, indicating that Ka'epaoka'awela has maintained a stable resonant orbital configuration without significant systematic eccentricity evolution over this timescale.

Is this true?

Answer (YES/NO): NO